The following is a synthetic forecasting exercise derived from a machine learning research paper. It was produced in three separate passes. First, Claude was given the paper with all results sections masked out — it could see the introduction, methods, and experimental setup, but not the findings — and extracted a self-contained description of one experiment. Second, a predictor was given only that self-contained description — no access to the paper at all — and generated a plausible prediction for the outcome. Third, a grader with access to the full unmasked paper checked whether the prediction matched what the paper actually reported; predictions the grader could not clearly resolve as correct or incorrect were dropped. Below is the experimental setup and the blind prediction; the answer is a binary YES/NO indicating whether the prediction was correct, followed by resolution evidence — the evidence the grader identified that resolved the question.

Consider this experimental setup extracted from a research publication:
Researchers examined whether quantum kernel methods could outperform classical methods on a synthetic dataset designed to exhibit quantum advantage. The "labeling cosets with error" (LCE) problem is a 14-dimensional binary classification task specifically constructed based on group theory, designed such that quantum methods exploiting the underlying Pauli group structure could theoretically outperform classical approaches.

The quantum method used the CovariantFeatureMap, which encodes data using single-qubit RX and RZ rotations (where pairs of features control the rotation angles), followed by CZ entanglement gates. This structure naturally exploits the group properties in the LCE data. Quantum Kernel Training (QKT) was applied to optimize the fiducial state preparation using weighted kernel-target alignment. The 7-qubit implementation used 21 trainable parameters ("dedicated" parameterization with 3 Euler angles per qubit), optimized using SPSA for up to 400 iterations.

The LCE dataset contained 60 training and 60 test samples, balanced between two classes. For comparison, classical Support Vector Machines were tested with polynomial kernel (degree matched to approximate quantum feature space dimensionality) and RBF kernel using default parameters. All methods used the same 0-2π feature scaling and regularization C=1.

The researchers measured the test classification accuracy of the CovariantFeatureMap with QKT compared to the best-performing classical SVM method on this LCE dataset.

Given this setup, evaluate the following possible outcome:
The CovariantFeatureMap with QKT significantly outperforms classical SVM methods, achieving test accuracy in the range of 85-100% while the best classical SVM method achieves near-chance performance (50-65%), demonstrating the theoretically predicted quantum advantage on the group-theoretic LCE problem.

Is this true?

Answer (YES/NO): YES